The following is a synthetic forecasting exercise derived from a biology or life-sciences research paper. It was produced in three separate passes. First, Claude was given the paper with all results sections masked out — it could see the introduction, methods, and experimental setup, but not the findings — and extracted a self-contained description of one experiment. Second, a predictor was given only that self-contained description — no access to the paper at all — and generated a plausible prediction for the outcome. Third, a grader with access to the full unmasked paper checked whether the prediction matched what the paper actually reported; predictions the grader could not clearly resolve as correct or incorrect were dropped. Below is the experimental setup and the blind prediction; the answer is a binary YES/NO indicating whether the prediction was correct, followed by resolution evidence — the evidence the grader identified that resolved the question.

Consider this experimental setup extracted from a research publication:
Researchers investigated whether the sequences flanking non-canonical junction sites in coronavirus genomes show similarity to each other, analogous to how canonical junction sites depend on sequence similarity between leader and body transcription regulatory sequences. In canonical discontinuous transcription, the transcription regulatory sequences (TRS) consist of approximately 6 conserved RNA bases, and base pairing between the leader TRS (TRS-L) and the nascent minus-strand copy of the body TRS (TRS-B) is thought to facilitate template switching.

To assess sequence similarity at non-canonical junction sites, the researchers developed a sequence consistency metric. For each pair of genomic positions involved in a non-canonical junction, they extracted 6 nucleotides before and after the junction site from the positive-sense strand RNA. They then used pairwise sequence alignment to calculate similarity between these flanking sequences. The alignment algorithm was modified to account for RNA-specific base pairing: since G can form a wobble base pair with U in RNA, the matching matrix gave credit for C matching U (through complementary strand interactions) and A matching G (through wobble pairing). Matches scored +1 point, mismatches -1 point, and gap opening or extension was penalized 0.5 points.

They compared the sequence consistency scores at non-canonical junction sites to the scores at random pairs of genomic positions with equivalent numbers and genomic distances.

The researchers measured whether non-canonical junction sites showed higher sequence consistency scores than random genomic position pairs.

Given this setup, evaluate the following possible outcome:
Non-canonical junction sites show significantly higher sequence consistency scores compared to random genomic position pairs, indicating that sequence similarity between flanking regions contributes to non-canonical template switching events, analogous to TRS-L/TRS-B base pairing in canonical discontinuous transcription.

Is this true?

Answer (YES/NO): YES